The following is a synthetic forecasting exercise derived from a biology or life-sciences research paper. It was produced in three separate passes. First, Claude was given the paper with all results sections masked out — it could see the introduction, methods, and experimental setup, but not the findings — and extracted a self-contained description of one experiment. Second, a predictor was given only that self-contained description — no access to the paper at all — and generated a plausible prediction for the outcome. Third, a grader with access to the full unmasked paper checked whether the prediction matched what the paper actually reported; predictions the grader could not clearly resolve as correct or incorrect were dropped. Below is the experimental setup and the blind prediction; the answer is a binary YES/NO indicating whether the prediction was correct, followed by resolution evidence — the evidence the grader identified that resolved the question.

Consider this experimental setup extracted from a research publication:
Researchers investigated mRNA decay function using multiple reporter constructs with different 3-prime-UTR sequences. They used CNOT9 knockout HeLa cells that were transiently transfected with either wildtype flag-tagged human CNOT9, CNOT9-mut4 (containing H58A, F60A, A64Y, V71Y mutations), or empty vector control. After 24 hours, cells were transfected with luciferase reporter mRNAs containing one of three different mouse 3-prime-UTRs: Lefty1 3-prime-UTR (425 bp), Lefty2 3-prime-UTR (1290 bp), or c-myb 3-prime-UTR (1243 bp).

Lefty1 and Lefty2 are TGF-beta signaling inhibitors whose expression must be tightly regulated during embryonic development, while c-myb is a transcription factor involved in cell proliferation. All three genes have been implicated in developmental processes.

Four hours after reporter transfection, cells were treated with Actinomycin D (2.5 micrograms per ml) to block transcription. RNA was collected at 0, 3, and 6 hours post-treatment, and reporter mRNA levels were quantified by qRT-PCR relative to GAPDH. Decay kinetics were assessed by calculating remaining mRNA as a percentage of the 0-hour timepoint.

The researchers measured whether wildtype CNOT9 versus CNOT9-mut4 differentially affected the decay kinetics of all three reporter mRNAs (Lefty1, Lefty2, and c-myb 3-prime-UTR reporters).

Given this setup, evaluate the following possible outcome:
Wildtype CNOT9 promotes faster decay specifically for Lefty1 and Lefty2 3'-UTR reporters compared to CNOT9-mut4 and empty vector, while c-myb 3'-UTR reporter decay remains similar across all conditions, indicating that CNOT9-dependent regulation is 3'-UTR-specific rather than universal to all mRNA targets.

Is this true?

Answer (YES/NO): NO